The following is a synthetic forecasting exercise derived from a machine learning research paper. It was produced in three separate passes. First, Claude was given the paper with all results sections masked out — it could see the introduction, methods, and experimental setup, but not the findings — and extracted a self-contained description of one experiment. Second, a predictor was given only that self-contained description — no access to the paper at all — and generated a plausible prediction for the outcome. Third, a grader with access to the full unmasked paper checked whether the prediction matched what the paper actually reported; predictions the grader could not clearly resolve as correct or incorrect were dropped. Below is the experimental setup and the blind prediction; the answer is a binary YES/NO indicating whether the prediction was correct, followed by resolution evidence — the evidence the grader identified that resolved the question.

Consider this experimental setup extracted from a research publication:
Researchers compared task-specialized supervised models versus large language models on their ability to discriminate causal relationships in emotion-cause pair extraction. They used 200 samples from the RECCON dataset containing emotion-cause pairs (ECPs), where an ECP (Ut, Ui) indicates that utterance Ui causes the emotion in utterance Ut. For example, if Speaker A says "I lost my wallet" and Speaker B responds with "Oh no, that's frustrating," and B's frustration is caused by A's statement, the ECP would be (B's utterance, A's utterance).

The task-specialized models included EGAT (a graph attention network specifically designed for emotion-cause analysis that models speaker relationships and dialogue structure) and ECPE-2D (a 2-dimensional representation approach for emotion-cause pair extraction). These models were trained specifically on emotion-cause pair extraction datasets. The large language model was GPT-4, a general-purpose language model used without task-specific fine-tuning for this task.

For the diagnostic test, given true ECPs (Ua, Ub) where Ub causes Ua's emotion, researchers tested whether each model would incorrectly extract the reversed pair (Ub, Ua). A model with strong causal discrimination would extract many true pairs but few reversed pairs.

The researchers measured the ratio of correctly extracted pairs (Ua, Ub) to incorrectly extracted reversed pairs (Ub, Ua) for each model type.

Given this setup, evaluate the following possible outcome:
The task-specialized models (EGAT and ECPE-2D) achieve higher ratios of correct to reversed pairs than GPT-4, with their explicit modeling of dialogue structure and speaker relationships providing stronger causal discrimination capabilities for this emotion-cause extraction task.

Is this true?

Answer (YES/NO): NO